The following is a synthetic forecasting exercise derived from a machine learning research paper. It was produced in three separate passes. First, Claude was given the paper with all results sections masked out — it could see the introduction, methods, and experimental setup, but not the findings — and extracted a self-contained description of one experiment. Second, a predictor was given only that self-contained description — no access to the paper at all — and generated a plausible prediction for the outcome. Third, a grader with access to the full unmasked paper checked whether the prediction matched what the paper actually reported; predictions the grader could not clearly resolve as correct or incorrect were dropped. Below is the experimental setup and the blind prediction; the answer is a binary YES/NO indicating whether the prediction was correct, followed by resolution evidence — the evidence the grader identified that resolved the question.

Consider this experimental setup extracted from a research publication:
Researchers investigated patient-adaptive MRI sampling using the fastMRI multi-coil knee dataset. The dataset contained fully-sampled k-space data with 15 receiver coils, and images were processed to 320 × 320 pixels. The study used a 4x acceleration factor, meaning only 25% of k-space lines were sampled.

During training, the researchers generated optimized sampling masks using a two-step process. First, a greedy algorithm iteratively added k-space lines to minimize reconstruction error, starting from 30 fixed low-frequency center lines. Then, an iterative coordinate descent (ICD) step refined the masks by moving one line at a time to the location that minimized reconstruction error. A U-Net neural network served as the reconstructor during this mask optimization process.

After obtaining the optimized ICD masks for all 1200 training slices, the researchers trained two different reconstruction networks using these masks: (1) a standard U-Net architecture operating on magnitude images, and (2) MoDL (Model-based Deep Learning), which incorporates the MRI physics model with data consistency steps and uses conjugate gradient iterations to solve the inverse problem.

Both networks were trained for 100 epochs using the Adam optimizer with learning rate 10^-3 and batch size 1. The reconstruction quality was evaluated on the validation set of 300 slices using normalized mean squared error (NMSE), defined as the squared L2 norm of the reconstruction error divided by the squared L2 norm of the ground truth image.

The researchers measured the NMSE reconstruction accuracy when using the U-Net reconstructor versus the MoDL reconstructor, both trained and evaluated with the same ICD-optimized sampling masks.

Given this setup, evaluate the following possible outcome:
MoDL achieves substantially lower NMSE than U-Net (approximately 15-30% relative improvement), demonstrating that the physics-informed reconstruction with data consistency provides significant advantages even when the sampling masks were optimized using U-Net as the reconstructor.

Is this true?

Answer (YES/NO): NO